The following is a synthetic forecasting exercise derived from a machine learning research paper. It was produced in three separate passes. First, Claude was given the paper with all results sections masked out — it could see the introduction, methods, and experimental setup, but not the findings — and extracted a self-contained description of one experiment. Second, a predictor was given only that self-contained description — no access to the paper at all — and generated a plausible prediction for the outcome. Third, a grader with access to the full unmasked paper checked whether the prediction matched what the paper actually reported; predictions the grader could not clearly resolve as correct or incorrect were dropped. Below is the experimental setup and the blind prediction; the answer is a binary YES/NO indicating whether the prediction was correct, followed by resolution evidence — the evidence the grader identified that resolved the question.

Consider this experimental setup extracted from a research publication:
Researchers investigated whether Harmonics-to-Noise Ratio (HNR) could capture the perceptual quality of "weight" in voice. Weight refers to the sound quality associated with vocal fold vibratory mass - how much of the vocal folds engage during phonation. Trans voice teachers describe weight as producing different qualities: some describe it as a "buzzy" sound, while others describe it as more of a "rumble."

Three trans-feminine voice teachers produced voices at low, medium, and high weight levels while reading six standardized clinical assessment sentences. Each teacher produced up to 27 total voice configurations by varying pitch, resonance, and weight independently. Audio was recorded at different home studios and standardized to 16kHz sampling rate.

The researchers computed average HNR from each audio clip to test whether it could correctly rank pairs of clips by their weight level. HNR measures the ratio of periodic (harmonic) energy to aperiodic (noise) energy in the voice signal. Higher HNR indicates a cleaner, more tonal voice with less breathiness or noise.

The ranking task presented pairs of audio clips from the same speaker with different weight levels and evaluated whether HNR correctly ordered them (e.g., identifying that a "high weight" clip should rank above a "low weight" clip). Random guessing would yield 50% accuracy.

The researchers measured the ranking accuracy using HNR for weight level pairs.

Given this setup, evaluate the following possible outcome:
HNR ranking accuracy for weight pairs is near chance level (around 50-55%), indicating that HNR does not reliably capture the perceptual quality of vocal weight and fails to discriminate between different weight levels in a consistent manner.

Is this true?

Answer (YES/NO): NO